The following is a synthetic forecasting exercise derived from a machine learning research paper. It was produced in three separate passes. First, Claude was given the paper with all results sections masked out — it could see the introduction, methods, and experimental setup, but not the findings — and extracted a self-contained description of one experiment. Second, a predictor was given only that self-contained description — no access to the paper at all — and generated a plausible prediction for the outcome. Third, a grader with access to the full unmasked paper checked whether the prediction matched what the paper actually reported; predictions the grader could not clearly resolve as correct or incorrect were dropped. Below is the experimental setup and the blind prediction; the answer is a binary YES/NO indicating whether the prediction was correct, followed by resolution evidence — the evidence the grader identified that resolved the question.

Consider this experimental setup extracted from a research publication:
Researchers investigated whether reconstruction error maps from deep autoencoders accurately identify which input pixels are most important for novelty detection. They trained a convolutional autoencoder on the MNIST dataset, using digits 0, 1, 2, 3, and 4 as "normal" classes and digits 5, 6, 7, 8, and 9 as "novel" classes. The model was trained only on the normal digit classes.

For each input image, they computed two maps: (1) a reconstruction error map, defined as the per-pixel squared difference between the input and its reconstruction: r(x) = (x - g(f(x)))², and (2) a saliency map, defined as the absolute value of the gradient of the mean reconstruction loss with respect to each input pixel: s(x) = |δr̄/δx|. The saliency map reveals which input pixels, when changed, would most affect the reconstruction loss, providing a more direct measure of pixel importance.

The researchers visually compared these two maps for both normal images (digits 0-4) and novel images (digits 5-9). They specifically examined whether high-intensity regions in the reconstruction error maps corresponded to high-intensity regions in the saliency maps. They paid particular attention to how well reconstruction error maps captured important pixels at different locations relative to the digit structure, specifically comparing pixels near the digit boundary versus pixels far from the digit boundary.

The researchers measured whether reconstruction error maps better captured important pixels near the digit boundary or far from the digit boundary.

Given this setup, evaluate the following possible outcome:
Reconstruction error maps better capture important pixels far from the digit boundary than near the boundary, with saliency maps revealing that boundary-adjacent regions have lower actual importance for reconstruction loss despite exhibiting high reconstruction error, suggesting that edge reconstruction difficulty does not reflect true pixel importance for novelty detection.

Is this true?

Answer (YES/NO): NO